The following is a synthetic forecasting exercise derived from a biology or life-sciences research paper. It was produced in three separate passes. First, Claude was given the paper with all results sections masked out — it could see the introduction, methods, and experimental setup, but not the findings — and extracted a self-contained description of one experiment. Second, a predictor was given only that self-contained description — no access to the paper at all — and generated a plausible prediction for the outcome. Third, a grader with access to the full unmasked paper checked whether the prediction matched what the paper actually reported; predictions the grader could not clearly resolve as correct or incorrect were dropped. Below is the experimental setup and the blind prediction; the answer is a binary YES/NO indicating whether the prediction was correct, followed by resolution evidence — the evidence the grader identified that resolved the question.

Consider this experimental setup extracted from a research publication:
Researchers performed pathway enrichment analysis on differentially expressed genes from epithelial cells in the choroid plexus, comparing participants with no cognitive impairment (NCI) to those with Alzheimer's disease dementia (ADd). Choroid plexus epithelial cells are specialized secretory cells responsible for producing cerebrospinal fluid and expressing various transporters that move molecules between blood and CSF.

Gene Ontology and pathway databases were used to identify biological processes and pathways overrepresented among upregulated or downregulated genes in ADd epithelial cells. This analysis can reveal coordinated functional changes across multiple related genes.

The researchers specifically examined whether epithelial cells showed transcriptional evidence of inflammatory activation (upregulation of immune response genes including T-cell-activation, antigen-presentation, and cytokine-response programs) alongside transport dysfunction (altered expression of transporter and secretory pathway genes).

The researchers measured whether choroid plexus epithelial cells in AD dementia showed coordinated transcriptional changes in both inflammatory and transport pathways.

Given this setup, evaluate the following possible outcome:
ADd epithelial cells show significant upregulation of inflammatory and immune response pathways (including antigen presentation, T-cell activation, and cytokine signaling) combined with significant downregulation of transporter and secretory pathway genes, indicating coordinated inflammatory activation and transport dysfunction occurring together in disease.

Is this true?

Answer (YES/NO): NO